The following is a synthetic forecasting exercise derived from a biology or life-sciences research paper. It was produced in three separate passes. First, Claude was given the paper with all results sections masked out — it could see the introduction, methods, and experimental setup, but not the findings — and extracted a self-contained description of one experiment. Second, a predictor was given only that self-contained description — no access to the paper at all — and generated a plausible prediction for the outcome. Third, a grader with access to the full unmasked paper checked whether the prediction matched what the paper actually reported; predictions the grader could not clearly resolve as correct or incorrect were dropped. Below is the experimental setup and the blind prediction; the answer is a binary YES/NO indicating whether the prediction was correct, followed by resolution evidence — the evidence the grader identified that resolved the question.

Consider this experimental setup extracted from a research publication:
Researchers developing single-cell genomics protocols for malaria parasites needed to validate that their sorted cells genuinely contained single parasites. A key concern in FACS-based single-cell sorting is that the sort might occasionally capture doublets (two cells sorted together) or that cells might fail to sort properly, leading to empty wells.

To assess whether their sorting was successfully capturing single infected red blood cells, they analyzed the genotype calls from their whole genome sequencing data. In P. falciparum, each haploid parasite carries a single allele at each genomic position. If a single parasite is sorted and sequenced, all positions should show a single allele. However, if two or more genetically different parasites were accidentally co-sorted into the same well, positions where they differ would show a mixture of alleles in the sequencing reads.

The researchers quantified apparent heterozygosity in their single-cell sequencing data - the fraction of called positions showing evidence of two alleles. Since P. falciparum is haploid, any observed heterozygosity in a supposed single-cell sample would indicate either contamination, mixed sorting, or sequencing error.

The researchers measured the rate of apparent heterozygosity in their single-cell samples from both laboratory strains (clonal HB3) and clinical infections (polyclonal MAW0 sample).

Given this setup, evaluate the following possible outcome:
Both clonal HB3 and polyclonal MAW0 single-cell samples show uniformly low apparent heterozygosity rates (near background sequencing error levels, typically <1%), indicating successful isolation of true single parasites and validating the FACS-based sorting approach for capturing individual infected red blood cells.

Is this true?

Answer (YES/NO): NO